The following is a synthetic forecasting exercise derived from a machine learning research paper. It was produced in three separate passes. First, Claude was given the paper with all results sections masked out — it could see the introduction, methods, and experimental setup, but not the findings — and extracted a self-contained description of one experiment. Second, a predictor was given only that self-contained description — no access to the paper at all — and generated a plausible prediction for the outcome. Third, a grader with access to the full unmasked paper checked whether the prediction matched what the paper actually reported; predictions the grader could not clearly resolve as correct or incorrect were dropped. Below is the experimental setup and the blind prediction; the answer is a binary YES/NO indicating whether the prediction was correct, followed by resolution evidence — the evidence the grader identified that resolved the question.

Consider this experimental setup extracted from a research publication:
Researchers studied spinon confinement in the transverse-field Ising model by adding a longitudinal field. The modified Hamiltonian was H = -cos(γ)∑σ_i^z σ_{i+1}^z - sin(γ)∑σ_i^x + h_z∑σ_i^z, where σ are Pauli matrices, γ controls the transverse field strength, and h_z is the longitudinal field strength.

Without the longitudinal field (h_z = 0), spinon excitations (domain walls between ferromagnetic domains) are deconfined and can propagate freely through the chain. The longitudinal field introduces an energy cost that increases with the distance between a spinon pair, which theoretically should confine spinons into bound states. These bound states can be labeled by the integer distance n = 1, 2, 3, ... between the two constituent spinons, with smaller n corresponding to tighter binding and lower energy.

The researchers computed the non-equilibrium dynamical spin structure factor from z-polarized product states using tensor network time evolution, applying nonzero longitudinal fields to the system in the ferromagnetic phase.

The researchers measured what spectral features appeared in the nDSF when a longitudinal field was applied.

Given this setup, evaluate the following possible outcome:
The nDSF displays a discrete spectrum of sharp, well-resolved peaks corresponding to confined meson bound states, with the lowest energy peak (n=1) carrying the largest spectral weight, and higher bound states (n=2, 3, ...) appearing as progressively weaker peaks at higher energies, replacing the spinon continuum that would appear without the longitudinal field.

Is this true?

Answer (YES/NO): NO